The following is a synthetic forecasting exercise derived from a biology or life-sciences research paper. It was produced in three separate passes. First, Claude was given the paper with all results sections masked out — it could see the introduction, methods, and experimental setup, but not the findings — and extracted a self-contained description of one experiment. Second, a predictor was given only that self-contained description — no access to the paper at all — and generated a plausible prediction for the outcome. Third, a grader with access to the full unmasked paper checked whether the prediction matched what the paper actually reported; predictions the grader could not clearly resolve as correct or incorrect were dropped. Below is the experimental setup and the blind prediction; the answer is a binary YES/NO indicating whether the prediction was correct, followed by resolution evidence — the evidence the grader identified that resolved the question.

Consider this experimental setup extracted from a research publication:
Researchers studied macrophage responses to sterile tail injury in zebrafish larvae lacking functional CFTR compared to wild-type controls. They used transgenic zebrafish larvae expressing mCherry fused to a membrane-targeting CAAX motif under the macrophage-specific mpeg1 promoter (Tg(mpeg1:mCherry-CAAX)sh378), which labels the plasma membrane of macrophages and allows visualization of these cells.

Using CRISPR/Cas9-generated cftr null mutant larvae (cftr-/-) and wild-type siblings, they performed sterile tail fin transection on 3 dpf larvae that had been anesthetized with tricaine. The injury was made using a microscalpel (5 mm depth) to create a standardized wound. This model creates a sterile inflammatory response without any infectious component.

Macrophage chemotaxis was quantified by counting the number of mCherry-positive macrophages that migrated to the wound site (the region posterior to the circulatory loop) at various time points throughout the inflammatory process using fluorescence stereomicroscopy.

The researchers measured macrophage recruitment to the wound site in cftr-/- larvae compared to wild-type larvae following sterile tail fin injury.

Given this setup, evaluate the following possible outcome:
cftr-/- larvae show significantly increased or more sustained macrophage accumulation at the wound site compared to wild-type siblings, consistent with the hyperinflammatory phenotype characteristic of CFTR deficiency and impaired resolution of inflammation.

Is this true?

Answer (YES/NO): NO